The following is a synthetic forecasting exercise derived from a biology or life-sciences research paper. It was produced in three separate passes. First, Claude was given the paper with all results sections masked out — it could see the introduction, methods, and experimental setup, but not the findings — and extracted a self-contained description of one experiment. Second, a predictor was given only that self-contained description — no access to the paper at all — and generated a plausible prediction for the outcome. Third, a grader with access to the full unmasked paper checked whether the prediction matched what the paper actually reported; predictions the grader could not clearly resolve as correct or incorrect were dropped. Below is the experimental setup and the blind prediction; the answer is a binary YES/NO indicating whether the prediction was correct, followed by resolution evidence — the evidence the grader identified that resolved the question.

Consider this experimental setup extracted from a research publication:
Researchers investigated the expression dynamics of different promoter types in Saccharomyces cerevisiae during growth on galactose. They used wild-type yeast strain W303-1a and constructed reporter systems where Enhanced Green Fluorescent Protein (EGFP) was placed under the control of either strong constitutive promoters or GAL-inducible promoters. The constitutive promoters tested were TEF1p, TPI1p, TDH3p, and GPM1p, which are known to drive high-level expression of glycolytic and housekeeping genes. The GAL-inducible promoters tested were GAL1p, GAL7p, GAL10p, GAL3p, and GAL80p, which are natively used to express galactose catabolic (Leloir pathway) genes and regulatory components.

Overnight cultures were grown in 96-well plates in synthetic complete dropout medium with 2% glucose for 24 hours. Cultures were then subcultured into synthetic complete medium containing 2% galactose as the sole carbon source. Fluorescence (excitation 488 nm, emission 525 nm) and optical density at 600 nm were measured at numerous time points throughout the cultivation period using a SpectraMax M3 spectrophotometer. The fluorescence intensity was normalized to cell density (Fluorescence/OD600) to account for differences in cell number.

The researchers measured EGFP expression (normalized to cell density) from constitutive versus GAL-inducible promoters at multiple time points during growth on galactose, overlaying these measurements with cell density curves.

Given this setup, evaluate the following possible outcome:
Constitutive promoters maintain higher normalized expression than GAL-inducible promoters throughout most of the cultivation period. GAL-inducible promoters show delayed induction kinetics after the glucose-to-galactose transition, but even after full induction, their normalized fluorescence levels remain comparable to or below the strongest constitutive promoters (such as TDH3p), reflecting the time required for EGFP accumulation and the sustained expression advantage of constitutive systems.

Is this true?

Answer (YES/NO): NO